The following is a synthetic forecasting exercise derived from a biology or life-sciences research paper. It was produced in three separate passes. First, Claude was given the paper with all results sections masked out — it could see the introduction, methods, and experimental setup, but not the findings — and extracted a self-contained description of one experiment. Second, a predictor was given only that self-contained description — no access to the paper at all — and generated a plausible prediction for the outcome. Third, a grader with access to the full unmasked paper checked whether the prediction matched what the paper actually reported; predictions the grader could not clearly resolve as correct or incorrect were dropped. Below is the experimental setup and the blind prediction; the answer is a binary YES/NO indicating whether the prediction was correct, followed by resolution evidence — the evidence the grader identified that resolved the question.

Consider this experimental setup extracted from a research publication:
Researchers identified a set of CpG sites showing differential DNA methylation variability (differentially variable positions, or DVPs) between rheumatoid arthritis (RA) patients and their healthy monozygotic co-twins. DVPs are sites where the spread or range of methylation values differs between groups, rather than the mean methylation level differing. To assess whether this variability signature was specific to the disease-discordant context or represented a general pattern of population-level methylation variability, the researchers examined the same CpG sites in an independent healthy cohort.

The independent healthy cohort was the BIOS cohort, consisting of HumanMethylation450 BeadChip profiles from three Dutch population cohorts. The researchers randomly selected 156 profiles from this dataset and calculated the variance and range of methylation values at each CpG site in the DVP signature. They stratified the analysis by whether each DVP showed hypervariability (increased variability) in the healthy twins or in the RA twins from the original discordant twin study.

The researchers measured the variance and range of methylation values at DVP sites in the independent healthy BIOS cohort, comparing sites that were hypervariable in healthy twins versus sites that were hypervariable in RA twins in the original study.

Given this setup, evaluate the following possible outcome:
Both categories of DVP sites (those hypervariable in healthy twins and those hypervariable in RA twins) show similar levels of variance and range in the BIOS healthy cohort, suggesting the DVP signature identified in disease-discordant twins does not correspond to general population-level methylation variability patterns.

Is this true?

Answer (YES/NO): NO